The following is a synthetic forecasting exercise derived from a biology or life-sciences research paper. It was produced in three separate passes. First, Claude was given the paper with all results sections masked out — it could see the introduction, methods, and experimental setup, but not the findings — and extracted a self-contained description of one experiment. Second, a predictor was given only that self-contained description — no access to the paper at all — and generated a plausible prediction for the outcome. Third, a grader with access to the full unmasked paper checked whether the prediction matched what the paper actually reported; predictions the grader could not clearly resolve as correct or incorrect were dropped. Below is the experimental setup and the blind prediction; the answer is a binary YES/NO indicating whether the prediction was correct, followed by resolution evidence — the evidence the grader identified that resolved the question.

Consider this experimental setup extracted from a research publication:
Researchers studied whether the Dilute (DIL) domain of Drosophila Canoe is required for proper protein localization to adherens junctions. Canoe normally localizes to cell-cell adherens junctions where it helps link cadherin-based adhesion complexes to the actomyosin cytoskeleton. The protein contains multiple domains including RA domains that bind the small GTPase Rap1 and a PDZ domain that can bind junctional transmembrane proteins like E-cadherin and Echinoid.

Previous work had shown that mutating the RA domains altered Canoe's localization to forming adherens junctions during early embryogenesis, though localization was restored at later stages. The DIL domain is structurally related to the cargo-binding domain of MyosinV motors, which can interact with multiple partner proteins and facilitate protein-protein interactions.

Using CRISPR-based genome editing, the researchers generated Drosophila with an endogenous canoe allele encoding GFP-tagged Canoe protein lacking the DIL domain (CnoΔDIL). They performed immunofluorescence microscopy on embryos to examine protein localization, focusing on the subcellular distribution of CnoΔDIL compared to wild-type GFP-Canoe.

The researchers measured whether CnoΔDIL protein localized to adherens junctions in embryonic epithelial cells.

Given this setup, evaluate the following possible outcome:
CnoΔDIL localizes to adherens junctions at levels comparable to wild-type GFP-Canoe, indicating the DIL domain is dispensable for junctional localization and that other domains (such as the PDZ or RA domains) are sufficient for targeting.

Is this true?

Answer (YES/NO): YES